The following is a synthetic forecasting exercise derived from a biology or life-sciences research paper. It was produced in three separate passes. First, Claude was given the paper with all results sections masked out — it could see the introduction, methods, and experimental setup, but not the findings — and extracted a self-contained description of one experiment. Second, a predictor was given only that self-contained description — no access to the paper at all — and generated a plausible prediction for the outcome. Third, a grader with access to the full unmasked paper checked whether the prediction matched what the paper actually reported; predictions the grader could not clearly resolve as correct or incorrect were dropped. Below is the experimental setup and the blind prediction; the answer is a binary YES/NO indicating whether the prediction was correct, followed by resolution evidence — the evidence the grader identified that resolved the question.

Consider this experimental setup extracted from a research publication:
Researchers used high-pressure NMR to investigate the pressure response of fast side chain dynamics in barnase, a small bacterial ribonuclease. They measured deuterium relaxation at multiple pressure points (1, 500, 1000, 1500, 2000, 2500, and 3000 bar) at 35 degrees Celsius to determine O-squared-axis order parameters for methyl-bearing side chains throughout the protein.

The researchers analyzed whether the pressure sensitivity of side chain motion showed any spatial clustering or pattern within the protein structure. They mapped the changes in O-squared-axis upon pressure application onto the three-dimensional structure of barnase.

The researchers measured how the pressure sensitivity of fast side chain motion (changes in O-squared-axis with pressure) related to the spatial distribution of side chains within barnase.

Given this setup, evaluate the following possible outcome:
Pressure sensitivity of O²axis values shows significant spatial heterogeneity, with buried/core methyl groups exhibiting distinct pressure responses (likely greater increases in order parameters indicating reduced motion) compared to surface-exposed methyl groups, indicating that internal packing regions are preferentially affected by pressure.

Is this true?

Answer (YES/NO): NO